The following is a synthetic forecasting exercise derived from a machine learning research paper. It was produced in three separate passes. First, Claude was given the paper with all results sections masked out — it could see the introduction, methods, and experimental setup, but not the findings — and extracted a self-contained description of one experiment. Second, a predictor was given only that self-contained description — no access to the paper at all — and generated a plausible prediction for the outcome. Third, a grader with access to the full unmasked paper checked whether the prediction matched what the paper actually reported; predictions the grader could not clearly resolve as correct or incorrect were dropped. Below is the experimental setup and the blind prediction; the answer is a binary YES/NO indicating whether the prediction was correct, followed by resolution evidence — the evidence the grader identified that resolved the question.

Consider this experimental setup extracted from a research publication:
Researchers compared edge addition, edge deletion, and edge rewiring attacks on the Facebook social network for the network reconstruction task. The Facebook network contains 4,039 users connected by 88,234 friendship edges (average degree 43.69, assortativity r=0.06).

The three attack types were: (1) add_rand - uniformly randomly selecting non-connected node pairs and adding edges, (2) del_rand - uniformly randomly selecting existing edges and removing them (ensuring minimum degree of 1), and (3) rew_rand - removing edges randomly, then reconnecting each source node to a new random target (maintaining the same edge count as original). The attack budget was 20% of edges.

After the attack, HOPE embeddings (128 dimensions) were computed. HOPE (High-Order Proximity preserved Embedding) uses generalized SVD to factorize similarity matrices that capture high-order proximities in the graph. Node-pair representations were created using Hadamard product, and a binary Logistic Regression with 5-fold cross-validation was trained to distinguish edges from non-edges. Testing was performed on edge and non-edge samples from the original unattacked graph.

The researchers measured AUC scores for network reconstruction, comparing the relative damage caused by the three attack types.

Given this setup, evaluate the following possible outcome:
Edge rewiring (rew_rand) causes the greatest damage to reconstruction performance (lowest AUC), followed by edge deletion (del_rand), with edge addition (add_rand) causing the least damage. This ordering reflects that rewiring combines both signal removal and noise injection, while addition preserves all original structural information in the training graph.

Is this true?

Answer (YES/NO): NO